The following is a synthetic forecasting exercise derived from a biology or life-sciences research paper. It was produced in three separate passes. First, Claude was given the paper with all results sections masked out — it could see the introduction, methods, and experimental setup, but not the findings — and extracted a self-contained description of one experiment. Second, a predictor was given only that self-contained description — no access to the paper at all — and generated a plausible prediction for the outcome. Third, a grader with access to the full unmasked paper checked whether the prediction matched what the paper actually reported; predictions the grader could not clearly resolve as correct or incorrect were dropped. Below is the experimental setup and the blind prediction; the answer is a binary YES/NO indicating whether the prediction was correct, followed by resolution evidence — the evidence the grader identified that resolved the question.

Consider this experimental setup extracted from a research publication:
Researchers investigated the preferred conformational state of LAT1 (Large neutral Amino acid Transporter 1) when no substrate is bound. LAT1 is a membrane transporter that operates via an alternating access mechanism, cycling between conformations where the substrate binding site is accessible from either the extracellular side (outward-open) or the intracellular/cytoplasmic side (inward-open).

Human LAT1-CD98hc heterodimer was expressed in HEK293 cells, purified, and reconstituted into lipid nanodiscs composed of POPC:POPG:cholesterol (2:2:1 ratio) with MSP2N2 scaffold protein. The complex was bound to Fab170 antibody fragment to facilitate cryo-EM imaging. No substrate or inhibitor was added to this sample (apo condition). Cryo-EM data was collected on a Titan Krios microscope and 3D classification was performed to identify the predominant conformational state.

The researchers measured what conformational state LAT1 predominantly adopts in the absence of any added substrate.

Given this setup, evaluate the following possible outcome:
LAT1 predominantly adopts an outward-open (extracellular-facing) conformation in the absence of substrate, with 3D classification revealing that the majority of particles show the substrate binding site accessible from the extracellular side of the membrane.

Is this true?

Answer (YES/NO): YES